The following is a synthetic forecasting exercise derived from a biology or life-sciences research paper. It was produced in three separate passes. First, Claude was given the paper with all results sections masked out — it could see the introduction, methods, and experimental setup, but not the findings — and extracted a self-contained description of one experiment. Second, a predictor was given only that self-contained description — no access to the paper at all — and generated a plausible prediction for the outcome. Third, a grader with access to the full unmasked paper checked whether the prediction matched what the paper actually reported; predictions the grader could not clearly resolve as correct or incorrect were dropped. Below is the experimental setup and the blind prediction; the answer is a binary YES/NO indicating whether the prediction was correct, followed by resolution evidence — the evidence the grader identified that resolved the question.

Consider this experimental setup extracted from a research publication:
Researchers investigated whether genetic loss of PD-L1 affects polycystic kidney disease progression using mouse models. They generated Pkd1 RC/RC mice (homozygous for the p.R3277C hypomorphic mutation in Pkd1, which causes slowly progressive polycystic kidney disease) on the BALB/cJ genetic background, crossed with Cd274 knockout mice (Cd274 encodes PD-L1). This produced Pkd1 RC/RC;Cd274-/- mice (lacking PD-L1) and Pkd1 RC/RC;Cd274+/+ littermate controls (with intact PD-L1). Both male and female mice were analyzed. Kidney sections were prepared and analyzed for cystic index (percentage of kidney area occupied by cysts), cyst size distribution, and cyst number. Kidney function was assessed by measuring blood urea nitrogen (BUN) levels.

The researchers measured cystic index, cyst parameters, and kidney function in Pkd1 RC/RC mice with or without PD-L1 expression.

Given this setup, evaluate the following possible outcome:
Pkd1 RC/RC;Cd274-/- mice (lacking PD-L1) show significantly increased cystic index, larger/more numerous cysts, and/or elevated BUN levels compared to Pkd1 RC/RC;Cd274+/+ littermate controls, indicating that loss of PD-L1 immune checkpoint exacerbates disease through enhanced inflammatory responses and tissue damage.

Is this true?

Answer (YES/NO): NO